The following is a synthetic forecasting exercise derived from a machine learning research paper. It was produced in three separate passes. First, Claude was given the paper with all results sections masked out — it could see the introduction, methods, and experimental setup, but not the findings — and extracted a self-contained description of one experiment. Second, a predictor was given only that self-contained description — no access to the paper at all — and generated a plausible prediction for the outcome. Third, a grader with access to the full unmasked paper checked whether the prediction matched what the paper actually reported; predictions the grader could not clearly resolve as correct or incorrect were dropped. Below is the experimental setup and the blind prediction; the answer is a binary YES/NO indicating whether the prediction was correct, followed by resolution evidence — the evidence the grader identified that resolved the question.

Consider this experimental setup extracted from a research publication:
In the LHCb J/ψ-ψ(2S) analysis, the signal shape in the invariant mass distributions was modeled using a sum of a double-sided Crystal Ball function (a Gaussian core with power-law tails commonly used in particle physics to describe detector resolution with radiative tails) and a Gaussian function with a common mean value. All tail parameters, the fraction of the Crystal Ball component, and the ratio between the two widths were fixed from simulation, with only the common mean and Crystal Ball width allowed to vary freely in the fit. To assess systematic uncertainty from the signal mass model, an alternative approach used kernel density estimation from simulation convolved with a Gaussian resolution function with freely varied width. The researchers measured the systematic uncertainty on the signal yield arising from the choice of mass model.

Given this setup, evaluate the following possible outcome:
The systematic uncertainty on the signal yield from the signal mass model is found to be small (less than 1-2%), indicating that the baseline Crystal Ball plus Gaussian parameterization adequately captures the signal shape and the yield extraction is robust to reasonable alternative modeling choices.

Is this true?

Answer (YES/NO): YES